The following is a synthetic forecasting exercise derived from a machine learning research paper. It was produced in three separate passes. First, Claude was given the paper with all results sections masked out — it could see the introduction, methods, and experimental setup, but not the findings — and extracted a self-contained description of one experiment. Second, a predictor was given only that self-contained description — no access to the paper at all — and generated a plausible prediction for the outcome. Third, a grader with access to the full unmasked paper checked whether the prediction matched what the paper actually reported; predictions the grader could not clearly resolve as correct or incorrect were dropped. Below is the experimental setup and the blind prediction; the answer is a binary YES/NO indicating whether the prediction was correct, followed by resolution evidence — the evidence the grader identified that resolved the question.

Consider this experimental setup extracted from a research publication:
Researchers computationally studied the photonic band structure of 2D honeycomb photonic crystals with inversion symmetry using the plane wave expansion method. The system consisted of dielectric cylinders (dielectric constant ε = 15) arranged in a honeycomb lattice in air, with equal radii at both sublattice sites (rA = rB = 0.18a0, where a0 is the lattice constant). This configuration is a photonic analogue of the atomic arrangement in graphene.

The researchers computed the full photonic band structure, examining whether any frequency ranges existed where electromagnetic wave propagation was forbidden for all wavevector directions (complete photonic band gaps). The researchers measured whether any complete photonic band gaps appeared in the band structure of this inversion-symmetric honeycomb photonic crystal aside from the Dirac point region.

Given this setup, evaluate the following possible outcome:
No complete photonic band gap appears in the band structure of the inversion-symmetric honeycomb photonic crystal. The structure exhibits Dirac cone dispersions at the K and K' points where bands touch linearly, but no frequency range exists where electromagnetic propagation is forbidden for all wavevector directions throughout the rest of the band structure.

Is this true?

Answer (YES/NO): NO